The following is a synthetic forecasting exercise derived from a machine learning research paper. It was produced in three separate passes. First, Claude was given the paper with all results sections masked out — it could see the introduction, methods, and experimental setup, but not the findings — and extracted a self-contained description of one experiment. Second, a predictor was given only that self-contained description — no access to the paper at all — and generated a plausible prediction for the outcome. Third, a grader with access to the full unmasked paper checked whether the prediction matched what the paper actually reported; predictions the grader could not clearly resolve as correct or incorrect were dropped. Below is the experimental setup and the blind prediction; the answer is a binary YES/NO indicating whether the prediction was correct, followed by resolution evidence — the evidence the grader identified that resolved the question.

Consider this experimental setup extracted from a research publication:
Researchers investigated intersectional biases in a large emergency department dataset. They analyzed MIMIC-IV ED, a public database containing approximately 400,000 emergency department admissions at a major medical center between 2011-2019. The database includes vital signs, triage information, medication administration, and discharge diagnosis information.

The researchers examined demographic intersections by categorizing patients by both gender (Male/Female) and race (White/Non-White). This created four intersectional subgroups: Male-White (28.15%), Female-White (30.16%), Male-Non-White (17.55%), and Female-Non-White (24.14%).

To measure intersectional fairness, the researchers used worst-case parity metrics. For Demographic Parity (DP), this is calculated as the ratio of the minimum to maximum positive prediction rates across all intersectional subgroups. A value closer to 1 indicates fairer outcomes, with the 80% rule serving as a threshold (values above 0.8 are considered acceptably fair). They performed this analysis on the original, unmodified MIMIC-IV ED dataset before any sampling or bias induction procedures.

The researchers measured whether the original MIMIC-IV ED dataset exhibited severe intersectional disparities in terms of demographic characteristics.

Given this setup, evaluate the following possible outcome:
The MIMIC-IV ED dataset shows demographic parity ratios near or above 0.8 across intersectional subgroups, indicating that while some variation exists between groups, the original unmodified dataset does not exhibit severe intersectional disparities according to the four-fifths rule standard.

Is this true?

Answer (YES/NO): YES